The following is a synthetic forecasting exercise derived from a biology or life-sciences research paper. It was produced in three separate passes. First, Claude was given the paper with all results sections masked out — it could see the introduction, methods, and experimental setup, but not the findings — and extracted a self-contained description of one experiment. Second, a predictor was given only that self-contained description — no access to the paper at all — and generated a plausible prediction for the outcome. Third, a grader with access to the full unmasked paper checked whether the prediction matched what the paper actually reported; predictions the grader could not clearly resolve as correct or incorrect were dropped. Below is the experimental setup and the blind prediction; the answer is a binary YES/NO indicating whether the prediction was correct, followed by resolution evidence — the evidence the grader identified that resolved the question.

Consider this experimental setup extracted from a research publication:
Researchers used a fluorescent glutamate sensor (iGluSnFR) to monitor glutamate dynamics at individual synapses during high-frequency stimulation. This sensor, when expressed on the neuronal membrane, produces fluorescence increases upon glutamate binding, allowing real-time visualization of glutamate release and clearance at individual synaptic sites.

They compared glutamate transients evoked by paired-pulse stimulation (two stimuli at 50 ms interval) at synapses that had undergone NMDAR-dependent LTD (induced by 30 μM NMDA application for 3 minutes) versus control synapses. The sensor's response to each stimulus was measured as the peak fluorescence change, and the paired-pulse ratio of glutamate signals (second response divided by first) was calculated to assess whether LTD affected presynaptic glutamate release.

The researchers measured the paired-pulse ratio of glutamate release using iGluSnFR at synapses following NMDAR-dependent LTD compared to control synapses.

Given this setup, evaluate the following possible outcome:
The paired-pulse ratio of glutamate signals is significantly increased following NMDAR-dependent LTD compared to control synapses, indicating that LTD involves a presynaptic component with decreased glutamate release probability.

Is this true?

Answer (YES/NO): NO